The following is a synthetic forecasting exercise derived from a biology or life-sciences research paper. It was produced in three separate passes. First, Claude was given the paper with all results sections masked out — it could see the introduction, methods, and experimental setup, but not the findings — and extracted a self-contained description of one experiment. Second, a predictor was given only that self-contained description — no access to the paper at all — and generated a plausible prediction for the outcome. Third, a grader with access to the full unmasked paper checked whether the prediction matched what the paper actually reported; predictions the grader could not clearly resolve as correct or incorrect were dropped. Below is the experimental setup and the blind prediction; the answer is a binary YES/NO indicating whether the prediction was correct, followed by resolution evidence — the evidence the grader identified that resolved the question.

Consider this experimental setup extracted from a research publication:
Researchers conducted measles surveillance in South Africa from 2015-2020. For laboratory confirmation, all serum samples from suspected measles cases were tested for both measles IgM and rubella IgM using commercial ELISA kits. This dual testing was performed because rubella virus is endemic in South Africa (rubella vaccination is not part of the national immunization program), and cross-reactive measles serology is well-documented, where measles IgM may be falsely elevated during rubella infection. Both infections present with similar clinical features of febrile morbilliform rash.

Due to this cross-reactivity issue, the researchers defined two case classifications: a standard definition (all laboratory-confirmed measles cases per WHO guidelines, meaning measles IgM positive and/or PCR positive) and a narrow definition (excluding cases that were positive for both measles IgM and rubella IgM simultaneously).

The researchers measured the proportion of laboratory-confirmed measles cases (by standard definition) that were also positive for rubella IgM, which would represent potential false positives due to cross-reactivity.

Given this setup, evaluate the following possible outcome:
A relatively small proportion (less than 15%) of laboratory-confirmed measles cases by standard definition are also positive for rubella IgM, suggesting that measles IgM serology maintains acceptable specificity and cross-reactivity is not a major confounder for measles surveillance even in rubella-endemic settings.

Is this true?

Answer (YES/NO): NO